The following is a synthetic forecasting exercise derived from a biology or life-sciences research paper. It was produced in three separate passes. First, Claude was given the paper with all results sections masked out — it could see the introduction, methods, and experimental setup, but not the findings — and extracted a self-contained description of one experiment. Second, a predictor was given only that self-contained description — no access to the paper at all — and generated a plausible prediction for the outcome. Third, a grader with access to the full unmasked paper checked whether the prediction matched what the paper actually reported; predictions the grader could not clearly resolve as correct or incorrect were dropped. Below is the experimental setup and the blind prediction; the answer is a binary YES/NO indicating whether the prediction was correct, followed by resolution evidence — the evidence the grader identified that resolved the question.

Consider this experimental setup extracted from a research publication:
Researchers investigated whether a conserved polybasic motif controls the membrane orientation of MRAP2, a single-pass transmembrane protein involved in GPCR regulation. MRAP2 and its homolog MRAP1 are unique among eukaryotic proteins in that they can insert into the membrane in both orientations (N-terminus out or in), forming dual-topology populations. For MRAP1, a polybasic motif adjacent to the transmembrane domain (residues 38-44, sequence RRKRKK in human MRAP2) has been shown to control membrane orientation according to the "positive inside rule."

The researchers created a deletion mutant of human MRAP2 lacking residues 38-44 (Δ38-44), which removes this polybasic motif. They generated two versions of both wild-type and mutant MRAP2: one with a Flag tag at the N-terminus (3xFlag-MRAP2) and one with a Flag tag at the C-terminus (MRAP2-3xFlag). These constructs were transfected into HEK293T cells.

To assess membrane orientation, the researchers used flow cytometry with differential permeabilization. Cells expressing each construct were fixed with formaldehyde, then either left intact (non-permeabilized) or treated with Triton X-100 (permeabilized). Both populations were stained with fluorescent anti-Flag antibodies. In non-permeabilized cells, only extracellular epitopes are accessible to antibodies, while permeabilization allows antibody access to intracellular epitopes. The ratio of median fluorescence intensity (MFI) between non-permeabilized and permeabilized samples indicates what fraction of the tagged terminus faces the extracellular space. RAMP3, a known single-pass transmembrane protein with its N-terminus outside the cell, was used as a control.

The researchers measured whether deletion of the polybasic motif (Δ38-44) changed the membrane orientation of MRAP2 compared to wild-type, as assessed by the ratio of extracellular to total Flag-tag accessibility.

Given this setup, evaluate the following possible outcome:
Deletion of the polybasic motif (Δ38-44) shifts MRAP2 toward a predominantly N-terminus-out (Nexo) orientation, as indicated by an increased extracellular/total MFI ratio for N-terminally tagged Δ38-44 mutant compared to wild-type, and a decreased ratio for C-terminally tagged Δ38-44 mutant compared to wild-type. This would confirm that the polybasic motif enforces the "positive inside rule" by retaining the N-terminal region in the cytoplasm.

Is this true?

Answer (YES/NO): NO